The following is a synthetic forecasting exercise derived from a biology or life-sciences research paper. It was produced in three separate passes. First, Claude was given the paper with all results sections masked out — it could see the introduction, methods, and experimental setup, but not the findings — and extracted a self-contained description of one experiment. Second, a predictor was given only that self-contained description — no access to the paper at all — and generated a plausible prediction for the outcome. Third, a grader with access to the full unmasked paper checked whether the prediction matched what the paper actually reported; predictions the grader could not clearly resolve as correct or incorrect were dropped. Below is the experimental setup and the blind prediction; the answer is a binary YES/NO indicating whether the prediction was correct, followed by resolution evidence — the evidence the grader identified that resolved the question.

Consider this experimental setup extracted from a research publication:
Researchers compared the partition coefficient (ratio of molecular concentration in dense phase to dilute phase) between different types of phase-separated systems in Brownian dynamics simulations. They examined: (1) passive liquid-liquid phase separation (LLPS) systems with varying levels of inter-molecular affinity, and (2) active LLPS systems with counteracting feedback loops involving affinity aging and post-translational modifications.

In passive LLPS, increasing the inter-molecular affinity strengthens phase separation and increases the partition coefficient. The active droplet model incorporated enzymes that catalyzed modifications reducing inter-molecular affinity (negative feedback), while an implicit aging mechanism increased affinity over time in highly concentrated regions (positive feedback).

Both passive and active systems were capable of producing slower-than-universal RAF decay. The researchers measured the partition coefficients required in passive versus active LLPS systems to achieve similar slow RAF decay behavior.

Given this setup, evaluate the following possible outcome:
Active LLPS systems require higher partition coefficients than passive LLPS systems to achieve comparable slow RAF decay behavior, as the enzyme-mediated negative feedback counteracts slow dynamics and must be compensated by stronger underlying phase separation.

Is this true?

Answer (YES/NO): NO